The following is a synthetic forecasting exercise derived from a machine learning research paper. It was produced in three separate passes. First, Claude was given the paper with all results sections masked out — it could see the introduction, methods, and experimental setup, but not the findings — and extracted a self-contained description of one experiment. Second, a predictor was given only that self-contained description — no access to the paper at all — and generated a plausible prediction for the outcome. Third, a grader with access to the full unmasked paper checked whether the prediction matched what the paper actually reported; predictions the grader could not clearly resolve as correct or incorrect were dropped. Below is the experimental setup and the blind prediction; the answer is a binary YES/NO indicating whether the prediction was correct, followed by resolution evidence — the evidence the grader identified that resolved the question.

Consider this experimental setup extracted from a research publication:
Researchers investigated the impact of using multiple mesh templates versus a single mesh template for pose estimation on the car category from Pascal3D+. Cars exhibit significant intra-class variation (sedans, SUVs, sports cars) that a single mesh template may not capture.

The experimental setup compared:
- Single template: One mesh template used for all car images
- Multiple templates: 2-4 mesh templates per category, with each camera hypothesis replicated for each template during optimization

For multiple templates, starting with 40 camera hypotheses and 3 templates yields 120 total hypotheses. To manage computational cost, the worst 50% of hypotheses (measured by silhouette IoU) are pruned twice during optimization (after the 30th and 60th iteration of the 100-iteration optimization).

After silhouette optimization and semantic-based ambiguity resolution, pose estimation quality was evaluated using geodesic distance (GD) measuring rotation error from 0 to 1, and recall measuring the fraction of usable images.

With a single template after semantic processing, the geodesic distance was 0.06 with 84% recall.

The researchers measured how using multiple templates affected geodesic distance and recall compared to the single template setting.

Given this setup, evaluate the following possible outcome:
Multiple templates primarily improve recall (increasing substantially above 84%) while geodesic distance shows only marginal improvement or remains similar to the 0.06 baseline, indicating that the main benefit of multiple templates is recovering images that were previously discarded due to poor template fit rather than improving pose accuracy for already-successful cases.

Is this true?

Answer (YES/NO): NO